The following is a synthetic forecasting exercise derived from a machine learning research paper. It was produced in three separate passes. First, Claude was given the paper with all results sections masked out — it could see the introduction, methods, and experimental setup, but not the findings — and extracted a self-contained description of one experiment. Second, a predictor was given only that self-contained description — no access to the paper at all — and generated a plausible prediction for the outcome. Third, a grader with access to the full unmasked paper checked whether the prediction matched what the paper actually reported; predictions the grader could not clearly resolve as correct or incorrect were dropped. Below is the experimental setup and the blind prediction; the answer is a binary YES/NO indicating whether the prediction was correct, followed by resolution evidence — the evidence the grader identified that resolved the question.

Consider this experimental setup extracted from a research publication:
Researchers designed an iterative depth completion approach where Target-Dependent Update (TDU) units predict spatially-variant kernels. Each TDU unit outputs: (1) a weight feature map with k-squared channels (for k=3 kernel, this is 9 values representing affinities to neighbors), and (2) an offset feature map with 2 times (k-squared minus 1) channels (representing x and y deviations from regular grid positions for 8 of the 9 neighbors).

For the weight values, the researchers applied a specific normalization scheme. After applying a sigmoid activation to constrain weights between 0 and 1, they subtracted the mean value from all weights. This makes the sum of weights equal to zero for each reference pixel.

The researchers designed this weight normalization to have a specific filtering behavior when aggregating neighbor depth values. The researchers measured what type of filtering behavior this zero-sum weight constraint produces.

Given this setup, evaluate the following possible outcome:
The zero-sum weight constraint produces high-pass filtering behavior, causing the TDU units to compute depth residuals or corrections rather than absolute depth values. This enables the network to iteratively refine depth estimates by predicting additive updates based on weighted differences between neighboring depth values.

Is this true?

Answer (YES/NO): YES